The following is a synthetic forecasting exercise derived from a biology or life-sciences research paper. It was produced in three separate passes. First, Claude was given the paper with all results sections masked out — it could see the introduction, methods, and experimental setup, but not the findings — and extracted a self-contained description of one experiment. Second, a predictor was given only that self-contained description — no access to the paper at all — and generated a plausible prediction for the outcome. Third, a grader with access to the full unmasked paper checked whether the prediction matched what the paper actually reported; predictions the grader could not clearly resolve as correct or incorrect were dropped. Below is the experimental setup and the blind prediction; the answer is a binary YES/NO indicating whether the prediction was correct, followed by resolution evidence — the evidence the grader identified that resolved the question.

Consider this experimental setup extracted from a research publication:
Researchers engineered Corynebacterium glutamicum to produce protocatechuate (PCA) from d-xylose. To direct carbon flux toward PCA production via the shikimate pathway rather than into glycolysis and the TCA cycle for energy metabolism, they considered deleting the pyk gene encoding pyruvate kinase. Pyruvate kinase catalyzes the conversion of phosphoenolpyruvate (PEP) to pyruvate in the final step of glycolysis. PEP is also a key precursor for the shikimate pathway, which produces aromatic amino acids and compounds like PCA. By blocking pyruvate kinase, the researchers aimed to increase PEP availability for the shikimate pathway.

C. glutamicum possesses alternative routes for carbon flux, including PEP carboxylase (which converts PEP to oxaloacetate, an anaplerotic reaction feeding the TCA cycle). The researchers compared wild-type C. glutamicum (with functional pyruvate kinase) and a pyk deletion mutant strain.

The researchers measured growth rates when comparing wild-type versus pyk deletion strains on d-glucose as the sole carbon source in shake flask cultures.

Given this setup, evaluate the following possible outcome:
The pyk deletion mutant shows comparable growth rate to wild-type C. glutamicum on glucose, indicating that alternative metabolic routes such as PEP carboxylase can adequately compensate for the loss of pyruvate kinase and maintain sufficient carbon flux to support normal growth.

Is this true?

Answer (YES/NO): YES